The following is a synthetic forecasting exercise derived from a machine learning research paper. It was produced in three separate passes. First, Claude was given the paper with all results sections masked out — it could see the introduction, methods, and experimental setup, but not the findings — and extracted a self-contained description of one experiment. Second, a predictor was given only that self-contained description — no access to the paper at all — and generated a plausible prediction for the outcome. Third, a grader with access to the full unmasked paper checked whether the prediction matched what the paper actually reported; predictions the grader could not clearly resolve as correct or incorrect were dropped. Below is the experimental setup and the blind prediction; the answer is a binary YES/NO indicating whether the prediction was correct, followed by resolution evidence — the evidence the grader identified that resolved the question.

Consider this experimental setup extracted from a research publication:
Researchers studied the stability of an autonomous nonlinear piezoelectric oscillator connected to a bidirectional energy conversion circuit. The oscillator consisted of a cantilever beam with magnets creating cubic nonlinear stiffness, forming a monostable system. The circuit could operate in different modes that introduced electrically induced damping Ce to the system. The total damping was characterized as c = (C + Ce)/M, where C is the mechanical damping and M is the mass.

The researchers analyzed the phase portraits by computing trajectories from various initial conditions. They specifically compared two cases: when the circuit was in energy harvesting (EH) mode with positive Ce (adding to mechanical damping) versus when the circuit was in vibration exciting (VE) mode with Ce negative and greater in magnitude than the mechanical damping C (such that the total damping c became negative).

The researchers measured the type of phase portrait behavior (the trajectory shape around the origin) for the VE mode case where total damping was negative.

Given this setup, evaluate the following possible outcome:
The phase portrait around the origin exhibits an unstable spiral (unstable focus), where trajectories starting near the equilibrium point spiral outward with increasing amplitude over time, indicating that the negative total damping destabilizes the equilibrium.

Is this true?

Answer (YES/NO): YES